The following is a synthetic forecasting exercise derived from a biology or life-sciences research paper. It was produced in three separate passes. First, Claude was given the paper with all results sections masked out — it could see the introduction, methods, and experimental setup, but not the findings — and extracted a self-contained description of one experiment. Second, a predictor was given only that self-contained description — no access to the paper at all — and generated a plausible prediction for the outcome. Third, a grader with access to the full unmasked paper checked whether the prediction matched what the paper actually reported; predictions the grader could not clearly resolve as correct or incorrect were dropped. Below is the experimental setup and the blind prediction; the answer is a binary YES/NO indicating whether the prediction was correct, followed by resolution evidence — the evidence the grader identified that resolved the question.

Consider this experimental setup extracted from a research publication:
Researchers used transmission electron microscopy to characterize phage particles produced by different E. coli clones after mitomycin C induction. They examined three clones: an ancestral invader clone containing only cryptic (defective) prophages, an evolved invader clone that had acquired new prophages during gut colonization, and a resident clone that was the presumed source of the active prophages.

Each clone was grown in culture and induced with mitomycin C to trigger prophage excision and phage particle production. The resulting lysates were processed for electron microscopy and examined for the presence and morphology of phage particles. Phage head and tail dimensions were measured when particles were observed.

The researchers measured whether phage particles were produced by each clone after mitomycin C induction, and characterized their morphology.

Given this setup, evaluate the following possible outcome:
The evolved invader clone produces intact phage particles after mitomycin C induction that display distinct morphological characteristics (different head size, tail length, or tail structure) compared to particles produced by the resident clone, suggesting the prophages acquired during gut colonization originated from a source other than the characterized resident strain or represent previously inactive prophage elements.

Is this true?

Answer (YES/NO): NO